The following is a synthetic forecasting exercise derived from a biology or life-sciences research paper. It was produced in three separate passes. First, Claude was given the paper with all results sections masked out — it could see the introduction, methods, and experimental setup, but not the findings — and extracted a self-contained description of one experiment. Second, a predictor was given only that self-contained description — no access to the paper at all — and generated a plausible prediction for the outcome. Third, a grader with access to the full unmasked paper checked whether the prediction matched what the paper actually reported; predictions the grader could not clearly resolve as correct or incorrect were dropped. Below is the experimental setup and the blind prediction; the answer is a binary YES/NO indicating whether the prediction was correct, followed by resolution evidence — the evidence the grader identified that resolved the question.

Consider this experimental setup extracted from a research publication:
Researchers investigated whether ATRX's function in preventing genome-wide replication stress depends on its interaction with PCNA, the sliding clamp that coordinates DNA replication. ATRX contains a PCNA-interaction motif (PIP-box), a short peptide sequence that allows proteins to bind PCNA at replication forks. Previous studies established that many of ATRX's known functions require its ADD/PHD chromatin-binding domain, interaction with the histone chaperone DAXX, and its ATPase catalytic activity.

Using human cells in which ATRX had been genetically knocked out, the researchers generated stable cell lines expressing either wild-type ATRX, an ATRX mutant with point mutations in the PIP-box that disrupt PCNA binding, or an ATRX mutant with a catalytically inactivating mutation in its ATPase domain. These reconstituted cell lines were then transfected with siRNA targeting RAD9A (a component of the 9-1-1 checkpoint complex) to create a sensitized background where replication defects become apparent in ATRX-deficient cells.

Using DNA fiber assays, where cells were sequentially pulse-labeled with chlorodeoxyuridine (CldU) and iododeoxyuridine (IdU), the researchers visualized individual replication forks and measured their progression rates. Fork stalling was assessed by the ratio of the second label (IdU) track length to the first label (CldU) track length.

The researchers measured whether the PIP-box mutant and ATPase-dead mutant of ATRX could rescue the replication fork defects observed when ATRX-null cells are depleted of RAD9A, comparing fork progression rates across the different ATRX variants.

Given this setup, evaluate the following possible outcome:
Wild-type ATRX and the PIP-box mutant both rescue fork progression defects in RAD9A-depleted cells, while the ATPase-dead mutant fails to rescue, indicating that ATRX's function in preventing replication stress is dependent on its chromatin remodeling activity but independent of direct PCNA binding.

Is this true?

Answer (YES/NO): NO